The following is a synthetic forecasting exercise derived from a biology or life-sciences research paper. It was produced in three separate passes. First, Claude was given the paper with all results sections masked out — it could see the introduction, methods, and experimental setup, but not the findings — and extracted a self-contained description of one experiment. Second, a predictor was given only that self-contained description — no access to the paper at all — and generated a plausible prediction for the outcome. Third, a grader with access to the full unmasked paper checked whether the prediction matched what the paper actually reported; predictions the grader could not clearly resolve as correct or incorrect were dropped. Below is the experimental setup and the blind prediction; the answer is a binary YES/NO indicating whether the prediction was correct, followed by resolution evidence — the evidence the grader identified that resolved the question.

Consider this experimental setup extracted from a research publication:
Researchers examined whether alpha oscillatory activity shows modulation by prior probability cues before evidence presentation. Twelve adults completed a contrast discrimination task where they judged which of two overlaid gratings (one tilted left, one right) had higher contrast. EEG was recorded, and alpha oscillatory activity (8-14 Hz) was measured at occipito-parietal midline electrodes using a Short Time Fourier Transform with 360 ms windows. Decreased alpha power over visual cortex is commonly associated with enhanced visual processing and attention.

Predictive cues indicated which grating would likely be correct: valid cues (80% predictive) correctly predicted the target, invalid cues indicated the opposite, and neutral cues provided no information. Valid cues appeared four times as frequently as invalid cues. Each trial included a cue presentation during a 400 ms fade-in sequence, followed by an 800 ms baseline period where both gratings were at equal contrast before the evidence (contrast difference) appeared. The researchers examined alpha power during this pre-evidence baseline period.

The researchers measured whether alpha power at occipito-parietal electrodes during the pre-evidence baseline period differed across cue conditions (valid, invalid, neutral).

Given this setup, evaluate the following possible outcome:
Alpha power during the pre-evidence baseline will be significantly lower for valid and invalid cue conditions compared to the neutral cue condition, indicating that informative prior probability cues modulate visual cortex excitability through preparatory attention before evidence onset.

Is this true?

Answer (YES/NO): NO